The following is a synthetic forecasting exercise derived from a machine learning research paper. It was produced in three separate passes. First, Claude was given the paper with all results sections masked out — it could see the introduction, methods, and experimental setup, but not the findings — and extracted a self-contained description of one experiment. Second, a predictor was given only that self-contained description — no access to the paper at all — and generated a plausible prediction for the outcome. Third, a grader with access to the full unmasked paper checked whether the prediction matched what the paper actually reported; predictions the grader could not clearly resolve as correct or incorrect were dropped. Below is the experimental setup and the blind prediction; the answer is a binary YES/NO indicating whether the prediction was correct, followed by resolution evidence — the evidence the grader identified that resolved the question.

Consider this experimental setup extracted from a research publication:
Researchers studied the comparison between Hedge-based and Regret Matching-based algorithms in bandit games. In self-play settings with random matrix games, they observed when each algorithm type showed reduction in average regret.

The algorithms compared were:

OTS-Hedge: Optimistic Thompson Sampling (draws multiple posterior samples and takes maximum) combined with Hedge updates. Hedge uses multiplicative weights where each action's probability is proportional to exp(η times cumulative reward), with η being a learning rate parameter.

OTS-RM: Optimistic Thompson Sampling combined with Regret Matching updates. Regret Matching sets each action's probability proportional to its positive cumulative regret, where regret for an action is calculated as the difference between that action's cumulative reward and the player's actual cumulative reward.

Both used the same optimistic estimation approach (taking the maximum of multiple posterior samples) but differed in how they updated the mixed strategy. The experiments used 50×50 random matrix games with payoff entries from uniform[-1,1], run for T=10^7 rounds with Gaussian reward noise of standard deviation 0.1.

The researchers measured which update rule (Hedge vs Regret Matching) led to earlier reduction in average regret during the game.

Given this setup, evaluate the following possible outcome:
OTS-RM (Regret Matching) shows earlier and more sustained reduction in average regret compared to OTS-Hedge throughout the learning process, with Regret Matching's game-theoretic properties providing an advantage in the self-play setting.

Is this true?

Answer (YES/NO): NO